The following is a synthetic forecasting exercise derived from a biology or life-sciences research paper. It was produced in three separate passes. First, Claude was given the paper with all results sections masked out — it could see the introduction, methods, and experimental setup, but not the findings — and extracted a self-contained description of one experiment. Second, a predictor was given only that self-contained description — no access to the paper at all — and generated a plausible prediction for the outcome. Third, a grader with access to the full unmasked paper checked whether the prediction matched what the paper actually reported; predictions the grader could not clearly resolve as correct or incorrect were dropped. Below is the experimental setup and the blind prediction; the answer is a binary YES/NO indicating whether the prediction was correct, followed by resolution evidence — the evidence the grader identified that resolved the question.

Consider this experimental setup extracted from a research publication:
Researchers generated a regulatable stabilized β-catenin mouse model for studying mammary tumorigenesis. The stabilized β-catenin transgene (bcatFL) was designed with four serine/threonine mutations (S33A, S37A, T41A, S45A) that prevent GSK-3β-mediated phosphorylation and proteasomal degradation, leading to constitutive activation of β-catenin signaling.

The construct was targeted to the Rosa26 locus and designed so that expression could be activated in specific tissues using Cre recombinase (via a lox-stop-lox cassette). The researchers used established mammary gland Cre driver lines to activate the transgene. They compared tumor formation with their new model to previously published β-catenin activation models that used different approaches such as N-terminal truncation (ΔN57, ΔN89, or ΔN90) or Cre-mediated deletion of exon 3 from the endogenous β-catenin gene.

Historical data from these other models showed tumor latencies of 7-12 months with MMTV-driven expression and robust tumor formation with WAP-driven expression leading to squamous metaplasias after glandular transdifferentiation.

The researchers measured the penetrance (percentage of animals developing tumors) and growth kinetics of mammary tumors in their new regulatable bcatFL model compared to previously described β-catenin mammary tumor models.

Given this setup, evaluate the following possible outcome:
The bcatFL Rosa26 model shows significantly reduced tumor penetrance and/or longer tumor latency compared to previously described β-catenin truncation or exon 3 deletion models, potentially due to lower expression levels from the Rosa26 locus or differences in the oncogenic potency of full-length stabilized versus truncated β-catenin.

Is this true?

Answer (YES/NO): YES